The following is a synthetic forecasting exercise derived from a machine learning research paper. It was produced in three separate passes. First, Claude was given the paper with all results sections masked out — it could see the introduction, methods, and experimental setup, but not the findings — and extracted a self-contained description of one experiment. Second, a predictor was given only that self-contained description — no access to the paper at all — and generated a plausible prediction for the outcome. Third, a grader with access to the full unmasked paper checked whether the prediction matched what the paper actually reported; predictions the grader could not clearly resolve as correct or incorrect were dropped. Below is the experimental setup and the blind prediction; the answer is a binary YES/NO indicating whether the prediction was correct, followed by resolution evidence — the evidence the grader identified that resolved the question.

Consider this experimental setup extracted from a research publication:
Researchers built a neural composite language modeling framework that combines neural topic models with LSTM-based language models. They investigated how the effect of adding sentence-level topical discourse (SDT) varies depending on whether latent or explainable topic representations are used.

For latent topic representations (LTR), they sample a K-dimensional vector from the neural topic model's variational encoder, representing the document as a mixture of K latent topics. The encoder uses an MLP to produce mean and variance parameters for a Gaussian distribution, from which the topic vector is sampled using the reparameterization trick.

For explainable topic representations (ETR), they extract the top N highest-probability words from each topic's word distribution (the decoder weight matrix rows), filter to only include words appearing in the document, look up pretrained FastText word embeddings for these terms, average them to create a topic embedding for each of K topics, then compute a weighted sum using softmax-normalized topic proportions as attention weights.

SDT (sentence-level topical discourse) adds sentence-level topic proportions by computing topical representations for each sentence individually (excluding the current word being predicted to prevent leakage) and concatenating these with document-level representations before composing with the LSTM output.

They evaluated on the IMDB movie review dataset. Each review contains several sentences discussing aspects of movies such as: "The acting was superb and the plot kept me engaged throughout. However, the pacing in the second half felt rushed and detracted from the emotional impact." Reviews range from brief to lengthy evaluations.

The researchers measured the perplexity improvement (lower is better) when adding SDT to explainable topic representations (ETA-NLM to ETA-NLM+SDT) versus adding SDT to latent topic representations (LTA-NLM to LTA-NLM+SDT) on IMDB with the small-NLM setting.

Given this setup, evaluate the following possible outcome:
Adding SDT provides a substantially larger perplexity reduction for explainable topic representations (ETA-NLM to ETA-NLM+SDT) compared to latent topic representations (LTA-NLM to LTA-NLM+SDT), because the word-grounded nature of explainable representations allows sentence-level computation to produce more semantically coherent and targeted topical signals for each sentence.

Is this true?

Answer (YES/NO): NO